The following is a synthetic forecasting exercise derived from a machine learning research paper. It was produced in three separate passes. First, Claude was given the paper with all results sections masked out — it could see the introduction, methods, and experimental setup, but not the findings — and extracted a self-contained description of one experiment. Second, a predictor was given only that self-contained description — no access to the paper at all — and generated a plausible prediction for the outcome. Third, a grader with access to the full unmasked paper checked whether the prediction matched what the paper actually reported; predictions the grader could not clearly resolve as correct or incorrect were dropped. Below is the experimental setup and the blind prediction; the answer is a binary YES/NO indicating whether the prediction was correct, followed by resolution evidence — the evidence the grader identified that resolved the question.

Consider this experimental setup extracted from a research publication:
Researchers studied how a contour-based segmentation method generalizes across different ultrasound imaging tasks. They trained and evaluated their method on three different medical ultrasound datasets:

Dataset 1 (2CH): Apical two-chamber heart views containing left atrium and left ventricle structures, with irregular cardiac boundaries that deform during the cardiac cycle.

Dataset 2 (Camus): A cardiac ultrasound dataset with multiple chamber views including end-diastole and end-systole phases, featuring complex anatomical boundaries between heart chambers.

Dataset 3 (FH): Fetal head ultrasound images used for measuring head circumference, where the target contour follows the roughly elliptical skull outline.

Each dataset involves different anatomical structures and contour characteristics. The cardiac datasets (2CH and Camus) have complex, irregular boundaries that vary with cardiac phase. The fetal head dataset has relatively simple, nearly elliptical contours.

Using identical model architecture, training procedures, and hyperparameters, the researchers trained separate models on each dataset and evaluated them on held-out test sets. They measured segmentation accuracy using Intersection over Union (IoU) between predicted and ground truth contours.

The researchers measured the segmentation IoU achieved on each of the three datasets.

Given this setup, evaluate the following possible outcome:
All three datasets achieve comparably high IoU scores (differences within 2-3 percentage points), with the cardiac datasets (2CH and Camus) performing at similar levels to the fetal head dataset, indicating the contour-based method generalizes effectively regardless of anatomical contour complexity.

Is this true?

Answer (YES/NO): NO